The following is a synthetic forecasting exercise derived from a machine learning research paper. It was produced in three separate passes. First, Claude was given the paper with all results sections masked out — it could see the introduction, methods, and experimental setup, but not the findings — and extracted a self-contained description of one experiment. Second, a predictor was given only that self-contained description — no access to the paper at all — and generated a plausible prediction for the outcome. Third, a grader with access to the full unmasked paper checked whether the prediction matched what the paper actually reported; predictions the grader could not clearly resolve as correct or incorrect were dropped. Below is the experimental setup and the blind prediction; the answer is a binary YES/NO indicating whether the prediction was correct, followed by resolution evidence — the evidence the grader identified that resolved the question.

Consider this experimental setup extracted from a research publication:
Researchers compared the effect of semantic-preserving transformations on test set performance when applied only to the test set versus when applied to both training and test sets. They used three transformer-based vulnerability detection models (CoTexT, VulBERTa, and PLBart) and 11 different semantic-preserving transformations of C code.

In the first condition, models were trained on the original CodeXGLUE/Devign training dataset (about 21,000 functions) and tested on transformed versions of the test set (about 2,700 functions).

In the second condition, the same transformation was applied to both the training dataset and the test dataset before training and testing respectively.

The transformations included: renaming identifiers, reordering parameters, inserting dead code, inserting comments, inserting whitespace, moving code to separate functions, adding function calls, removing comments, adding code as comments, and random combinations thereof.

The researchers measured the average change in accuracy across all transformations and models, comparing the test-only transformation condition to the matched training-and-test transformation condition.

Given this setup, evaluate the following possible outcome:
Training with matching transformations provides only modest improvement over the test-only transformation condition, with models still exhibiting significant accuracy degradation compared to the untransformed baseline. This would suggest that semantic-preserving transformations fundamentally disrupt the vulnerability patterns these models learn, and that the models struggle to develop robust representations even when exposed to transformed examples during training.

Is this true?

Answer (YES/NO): NO